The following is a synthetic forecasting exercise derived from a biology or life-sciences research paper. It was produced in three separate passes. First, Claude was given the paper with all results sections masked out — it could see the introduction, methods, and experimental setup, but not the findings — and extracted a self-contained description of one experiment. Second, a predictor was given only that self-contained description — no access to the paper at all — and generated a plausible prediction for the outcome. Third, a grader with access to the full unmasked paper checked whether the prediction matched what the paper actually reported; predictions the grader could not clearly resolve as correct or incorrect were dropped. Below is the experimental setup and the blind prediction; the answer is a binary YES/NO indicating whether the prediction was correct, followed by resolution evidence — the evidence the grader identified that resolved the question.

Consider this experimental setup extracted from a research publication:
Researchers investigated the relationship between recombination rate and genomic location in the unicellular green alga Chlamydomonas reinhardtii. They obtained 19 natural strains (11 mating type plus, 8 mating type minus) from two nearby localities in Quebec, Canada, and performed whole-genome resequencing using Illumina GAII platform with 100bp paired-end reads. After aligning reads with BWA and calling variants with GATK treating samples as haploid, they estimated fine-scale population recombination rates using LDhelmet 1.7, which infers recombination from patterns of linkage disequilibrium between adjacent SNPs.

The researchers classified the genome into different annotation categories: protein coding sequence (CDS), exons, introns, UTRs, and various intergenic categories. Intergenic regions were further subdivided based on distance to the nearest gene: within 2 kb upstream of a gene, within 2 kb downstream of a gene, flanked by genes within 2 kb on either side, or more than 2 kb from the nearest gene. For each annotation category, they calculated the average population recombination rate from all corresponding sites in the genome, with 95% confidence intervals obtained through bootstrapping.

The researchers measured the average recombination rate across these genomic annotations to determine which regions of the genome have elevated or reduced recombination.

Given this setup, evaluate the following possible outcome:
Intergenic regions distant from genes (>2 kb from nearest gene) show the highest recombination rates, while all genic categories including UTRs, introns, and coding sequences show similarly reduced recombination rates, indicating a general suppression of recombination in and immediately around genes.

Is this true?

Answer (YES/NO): NO